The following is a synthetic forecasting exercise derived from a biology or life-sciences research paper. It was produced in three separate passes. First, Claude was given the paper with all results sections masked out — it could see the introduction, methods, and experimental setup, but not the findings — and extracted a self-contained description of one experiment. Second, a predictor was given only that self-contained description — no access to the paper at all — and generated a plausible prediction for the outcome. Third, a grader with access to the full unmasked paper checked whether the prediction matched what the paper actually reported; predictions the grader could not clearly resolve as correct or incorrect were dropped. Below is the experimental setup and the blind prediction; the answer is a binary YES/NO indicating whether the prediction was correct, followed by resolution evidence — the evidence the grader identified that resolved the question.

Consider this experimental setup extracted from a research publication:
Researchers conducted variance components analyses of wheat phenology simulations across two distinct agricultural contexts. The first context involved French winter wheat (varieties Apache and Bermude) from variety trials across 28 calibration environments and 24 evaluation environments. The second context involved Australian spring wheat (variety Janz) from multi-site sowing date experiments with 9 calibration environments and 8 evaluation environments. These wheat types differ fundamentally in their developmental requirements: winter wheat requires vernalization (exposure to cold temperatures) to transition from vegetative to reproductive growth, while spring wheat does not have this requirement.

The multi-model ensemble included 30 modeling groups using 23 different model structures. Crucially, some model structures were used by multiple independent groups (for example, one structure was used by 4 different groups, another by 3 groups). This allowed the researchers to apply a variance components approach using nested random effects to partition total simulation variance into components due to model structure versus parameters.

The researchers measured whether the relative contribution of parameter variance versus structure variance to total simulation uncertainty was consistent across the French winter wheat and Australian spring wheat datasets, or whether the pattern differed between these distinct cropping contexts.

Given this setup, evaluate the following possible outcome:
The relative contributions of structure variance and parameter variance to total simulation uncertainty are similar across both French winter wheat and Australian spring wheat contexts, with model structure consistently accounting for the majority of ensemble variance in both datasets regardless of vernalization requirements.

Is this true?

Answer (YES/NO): NO